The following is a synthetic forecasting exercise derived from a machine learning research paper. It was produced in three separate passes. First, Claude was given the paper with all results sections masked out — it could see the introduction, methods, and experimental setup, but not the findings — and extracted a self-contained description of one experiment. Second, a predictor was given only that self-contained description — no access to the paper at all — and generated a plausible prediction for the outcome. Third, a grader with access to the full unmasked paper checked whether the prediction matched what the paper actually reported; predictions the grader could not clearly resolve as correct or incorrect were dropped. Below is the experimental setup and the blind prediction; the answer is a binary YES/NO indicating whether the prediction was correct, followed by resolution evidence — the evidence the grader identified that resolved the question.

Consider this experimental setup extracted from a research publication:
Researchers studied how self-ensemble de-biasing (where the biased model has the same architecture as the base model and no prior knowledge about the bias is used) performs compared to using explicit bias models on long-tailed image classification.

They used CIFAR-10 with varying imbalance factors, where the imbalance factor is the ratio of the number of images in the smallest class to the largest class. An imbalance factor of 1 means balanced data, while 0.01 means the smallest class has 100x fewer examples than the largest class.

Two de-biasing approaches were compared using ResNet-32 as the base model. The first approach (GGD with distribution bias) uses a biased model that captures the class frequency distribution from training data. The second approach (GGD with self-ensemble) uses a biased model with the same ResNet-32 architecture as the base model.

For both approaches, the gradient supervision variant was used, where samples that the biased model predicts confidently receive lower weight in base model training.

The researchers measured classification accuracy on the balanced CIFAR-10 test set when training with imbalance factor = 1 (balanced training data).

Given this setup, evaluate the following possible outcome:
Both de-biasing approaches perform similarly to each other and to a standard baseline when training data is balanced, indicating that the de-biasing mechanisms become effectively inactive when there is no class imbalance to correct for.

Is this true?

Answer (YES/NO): NO